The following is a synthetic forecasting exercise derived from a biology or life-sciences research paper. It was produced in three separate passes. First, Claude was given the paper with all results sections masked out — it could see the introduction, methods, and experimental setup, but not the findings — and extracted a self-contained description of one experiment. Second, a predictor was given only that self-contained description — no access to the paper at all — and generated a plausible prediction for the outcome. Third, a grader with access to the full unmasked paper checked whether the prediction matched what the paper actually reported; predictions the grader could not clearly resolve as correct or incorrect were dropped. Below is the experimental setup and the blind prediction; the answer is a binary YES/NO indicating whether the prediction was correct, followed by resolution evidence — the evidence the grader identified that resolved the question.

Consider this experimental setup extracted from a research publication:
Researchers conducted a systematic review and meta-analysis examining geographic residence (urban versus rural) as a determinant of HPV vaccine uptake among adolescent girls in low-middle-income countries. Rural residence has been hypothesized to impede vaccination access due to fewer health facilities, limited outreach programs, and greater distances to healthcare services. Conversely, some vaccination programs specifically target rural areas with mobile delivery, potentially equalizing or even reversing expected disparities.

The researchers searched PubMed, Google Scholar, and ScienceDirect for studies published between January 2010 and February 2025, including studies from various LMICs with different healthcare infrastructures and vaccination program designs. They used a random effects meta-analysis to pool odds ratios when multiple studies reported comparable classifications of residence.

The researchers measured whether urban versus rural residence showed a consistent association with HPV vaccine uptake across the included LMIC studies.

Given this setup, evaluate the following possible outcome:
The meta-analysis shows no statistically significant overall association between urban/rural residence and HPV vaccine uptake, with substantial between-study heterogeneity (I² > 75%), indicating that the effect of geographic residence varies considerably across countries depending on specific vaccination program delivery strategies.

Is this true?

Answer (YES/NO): YES